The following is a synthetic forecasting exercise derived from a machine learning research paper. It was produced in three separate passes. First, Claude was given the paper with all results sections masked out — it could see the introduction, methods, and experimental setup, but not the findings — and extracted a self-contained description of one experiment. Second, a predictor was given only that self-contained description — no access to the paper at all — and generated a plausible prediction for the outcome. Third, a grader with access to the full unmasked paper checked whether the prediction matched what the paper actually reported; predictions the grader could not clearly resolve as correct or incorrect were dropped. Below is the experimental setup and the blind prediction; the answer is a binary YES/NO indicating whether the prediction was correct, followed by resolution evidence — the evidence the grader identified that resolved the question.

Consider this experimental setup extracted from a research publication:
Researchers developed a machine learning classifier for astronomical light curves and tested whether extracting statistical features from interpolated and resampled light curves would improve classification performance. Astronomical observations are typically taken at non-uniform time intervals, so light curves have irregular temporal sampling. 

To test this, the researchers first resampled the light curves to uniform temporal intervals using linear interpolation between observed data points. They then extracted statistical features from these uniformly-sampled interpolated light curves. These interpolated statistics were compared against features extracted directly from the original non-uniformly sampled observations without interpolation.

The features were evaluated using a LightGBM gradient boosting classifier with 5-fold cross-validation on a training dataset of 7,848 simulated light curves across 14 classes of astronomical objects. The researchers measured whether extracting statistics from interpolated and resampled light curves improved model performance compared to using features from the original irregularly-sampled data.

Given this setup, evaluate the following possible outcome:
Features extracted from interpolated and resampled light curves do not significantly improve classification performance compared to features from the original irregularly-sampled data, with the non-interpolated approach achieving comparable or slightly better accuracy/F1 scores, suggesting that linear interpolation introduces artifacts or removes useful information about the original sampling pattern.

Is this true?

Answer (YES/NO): YES